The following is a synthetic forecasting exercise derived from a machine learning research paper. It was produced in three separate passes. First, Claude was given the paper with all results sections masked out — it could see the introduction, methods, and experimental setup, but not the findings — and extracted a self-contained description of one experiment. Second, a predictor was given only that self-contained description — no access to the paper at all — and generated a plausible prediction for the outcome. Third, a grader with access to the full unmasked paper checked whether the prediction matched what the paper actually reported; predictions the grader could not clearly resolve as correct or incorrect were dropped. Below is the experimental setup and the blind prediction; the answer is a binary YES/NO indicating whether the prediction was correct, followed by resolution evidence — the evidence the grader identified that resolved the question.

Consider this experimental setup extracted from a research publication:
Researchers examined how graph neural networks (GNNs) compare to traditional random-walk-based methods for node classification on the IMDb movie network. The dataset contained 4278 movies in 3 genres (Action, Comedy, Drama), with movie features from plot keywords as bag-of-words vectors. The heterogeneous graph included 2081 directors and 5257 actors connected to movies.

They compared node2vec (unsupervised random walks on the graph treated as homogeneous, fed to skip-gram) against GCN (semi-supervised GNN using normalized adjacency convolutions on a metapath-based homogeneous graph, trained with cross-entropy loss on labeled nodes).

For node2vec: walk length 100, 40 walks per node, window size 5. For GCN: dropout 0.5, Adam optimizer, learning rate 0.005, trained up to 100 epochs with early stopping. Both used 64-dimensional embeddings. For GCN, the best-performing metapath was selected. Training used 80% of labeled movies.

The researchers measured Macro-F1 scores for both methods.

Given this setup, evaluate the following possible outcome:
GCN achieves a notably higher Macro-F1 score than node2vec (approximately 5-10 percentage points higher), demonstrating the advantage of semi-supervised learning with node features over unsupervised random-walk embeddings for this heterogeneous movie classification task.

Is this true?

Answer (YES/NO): NO